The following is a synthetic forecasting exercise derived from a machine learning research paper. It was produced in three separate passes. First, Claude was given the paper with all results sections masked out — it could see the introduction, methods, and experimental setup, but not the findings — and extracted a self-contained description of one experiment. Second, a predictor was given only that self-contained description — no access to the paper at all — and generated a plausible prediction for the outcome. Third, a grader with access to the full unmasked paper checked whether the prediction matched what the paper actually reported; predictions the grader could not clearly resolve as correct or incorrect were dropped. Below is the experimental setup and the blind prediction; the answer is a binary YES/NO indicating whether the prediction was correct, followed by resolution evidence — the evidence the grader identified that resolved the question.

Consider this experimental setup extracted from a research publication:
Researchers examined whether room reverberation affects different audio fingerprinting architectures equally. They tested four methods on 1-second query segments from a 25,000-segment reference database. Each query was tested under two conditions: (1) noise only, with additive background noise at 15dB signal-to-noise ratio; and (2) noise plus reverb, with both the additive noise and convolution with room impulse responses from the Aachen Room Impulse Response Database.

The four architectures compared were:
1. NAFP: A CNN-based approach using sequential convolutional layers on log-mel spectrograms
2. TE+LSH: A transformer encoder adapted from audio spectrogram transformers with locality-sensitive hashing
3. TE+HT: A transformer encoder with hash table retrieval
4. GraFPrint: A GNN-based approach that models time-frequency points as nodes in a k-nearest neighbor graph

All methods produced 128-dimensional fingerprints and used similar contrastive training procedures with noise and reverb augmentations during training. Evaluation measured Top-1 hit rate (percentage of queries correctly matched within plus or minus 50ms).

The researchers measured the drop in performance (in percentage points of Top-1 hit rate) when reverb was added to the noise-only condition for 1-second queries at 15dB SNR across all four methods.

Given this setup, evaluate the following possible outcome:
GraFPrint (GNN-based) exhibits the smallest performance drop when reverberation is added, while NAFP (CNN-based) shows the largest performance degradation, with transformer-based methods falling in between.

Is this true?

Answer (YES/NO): NO